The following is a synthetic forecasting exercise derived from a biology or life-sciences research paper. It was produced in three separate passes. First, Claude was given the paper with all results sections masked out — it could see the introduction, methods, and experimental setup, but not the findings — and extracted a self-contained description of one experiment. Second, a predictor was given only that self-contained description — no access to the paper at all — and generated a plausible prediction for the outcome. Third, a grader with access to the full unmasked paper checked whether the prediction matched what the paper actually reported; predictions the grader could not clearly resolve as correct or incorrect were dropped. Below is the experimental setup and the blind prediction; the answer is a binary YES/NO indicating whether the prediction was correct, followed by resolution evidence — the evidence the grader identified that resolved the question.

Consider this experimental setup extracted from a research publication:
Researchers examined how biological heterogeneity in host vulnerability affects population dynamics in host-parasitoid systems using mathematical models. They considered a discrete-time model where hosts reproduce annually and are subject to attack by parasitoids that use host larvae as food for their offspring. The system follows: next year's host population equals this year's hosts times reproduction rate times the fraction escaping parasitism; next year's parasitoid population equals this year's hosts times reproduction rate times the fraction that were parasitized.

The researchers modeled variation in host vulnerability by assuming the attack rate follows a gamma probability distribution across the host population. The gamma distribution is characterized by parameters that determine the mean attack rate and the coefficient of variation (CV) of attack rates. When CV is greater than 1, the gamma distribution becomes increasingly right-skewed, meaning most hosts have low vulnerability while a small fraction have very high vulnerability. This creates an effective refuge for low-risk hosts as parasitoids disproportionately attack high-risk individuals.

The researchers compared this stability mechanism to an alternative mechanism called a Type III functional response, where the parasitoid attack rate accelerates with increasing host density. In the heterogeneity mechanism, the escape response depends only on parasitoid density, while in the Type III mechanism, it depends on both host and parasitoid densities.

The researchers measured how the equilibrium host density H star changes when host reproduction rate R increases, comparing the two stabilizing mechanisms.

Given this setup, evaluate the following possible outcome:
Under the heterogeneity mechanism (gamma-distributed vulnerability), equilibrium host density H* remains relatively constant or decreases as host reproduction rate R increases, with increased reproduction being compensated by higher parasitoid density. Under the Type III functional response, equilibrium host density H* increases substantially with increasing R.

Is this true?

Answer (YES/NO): NO